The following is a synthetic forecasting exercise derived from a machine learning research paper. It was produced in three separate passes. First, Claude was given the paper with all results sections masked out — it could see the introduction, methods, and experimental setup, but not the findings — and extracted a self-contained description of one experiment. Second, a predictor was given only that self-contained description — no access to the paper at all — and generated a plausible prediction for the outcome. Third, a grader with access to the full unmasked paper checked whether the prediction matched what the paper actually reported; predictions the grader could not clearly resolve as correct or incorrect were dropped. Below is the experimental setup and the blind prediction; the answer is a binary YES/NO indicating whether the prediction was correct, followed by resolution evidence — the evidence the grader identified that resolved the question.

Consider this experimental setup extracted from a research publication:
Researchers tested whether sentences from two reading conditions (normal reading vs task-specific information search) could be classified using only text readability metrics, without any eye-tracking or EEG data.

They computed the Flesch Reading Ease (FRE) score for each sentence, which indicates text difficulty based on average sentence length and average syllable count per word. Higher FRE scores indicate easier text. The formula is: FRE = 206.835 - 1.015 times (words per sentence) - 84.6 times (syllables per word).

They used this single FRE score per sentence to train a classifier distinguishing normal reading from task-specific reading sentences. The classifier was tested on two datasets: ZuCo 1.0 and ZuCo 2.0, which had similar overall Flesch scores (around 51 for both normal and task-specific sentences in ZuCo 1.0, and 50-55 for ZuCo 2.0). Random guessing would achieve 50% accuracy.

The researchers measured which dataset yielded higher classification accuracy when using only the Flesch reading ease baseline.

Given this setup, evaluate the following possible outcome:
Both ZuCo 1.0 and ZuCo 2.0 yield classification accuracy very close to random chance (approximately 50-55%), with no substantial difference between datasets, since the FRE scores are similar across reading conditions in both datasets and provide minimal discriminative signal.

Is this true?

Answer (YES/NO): NO